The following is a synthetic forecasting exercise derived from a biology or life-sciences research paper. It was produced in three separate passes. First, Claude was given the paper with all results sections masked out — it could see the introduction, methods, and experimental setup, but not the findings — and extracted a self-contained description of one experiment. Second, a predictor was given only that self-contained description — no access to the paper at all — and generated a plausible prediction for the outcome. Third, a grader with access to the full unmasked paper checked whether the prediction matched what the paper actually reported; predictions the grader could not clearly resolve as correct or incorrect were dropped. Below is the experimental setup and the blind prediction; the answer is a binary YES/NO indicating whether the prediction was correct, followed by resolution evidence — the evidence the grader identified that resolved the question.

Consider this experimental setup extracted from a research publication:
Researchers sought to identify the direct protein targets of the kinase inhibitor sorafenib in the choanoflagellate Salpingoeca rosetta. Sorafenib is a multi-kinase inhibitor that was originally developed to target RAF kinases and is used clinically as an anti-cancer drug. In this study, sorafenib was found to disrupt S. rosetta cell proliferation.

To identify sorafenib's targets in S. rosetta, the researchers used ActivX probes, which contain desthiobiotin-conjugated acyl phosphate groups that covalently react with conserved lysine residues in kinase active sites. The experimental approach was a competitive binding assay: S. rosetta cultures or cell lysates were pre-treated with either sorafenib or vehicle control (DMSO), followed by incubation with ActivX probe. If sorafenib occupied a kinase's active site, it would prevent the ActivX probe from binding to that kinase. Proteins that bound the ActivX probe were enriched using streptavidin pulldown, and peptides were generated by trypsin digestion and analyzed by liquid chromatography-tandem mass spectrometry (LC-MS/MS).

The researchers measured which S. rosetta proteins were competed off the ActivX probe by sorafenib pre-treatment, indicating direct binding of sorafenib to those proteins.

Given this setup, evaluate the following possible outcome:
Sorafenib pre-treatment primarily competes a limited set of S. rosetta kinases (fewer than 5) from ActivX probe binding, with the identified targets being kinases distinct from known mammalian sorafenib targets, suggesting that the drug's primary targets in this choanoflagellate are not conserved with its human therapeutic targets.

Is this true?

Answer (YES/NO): NO